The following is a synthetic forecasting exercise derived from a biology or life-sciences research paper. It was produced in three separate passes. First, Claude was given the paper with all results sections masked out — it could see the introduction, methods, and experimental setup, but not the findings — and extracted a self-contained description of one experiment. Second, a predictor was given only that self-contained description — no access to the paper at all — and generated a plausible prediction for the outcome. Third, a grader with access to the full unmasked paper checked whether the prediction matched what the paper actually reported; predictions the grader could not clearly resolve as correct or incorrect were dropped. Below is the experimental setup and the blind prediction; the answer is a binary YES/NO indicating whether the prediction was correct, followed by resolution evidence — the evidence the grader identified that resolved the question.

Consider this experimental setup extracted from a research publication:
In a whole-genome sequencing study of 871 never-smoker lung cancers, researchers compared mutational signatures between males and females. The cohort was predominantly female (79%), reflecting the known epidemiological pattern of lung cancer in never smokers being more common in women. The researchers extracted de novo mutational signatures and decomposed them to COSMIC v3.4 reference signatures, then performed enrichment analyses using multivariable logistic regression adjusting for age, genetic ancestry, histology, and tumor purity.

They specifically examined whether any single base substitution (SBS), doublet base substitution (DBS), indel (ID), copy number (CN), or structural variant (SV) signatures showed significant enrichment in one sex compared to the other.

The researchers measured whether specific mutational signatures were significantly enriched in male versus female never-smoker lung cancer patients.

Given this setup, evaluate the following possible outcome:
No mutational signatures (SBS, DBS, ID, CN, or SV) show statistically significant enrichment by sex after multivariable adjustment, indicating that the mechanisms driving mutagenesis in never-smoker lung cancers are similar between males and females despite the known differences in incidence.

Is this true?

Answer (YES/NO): NO